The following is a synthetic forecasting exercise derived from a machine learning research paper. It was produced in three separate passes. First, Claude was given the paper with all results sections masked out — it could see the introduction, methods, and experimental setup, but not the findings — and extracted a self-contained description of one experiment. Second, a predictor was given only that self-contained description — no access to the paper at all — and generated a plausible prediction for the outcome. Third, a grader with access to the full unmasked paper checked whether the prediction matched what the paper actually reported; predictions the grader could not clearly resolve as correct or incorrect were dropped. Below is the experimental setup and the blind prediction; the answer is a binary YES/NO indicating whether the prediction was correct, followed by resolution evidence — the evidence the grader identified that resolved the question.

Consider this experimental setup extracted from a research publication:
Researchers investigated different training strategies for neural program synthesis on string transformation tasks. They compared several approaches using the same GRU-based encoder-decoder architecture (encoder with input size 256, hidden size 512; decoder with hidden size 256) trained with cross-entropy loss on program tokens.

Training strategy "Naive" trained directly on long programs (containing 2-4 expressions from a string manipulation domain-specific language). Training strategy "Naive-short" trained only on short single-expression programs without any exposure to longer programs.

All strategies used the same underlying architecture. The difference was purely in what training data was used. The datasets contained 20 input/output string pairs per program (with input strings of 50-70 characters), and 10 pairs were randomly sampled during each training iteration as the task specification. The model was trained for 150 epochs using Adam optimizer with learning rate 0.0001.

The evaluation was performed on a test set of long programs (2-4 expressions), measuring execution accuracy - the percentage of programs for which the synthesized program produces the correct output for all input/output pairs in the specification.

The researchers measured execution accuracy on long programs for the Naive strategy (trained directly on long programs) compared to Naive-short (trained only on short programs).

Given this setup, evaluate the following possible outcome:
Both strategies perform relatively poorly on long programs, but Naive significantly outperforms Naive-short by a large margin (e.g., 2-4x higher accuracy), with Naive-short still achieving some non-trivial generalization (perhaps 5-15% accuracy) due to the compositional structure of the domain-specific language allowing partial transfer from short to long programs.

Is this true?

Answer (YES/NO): NO